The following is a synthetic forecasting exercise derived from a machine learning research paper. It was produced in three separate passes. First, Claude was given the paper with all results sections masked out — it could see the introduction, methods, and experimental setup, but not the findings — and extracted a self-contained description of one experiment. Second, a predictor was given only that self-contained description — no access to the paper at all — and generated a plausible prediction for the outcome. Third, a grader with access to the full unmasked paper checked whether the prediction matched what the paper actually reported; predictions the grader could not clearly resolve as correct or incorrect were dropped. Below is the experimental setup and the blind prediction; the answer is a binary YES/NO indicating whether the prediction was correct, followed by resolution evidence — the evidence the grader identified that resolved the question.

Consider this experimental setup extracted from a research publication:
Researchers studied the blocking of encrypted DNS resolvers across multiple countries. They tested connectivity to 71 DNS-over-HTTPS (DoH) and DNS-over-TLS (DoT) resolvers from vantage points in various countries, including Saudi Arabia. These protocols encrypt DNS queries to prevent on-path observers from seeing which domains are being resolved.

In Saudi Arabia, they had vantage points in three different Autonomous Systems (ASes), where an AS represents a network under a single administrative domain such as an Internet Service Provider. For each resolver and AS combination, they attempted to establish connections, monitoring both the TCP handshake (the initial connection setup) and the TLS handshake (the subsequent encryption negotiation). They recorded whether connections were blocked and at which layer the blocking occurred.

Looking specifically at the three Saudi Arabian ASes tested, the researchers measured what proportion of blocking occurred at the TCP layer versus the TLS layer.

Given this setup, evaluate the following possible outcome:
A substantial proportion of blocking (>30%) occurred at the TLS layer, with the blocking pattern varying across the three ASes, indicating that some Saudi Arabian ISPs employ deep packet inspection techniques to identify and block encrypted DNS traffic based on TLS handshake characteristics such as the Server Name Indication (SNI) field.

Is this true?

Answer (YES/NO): NO